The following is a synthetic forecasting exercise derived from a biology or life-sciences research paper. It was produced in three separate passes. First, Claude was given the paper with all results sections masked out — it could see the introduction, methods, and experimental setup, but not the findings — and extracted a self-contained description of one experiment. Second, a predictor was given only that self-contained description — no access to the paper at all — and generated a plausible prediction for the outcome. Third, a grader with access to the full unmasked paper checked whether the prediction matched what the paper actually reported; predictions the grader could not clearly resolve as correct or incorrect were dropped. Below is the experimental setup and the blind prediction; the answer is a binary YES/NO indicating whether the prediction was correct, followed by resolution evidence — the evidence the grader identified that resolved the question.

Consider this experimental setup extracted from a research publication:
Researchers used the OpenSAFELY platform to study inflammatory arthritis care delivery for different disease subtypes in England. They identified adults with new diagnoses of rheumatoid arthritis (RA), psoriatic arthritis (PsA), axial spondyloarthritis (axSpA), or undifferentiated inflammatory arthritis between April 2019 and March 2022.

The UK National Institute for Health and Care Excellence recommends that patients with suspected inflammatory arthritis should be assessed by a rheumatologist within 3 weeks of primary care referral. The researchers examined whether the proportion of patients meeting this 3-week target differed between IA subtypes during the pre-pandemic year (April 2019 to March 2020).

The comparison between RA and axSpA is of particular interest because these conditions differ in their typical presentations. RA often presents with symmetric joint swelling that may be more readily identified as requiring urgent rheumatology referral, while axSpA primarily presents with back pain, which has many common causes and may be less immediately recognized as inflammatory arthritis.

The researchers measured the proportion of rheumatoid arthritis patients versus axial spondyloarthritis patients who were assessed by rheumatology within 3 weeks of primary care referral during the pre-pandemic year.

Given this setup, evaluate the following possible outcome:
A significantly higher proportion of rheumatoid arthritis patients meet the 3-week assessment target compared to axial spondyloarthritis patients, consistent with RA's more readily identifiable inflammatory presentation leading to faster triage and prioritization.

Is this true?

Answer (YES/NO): YES